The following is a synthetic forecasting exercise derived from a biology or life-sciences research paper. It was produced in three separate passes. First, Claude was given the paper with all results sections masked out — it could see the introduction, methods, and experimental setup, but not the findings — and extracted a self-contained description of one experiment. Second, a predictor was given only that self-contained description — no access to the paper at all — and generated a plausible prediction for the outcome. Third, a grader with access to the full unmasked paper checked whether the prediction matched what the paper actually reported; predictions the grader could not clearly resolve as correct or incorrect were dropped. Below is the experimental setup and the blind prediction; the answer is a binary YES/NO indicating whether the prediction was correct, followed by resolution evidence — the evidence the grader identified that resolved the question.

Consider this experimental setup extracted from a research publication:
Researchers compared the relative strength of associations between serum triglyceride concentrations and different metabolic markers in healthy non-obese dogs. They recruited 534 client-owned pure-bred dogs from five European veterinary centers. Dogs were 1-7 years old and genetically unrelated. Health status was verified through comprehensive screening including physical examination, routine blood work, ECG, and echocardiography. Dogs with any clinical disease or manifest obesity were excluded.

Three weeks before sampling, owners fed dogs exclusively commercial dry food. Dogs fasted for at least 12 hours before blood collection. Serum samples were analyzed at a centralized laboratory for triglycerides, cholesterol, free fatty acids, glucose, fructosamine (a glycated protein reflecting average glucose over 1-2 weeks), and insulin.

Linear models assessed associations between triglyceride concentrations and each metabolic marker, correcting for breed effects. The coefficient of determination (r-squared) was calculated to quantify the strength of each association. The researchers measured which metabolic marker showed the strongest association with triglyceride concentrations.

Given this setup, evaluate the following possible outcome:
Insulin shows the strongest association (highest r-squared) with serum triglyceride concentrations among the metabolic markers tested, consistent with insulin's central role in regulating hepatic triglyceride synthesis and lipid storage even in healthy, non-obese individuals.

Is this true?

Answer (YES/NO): NO